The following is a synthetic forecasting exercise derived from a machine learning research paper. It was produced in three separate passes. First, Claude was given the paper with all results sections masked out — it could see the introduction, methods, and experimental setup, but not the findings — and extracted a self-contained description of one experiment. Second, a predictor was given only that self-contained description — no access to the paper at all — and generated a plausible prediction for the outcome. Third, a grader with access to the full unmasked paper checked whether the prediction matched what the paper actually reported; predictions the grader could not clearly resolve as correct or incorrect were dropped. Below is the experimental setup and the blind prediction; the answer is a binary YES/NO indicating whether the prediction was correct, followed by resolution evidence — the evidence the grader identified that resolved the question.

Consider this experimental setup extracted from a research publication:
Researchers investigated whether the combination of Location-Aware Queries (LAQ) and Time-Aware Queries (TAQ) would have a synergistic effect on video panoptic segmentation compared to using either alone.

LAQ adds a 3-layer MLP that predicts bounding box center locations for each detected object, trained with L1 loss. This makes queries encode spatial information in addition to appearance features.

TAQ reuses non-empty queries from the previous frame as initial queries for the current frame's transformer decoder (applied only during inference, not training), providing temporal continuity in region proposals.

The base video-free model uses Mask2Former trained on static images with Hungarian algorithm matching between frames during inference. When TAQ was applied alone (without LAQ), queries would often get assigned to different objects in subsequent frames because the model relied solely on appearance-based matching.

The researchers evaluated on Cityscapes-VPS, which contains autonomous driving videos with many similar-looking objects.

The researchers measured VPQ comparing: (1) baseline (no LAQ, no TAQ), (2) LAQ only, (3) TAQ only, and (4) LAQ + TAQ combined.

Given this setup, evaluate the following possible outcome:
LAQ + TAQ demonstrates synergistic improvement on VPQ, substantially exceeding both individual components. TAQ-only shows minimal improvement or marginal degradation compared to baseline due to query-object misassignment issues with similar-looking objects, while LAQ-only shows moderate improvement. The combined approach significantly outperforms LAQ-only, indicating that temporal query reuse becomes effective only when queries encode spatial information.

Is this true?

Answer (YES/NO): YES